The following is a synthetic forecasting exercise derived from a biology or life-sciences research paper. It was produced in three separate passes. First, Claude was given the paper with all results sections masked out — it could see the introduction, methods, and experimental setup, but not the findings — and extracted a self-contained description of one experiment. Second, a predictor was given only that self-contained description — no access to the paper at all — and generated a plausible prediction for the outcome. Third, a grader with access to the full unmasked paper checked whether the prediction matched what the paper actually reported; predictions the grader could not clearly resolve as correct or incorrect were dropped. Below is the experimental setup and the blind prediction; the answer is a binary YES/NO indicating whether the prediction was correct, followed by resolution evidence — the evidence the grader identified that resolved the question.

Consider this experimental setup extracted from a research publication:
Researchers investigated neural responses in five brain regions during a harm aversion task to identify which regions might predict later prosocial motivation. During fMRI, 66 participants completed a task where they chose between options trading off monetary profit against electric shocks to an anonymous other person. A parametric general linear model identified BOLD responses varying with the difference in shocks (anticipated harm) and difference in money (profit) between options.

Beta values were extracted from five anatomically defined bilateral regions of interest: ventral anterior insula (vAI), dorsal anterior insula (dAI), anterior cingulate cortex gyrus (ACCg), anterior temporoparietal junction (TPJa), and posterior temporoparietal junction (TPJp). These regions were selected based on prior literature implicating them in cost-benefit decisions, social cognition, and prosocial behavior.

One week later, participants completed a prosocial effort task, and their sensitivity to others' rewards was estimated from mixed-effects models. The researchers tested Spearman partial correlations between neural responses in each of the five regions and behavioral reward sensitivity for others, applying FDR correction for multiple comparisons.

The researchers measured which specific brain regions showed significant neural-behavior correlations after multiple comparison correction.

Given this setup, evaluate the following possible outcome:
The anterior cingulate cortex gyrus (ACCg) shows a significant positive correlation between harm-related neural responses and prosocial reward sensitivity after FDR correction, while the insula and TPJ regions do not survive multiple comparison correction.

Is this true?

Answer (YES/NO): NO